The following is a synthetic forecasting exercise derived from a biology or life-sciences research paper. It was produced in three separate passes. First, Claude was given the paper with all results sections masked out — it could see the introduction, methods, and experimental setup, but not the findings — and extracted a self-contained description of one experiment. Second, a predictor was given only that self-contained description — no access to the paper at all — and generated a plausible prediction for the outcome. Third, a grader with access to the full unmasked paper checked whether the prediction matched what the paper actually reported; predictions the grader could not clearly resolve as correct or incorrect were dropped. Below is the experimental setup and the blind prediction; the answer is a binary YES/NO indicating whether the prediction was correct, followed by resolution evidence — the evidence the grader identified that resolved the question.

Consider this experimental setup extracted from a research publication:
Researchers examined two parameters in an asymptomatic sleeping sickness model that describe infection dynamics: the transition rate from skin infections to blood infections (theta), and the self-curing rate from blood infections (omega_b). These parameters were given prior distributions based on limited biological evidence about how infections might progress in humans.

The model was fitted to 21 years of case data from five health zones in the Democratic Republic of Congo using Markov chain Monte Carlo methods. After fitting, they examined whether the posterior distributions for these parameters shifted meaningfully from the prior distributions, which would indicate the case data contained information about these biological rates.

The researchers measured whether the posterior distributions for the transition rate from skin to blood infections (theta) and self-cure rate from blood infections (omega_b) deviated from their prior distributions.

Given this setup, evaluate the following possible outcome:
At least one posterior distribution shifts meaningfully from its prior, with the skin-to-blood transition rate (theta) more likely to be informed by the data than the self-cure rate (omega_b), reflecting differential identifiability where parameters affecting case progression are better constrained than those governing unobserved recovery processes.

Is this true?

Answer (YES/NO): NO